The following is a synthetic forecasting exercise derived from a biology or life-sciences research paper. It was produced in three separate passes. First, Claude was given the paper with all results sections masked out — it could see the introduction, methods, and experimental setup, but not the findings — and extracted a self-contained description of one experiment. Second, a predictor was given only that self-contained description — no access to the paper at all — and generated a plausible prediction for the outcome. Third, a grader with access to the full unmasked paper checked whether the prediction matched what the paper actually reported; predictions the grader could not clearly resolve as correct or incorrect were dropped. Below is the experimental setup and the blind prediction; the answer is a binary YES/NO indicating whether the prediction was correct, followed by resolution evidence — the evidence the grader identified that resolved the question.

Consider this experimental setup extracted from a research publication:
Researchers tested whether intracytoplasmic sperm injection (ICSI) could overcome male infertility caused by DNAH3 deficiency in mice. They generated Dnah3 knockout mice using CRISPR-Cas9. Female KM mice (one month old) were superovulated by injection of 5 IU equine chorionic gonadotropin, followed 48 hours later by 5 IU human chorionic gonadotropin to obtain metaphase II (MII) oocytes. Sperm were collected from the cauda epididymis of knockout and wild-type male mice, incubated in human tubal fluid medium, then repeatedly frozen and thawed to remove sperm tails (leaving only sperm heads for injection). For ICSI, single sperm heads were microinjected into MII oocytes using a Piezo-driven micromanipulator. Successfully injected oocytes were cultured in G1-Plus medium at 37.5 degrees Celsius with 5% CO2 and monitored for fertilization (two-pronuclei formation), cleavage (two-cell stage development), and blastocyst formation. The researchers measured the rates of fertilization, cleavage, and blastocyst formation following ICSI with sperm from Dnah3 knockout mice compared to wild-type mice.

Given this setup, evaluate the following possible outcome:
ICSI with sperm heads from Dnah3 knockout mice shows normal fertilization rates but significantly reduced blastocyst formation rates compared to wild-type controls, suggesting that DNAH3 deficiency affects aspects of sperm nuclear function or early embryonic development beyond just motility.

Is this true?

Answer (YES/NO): NO